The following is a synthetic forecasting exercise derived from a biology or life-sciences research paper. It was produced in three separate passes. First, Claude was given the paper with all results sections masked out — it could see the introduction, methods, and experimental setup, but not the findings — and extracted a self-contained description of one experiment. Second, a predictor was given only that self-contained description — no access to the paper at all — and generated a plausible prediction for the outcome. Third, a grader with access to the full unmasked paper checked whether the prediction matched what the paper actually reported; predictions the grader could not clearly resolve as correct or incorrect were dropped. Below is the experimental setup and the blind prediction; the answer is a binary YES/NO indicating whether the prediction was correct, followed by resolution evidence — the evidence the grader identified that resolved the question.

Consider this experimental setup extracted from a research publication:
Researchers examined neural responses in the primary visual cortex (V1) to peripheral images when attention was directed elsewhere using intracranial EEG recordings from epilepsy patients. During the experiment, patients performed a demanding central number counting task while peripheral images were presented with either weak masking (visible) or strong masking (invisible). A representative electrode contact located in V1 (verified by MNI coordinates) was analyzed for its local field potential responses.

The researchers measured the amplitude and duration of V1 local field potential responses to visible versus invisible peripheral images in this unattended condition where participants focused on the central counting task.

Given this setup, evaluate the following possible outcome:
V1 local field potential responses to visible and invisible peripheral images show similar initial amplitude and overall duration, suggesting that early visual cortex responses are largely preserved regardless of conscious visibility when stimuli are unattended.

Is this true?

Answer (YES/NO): NO